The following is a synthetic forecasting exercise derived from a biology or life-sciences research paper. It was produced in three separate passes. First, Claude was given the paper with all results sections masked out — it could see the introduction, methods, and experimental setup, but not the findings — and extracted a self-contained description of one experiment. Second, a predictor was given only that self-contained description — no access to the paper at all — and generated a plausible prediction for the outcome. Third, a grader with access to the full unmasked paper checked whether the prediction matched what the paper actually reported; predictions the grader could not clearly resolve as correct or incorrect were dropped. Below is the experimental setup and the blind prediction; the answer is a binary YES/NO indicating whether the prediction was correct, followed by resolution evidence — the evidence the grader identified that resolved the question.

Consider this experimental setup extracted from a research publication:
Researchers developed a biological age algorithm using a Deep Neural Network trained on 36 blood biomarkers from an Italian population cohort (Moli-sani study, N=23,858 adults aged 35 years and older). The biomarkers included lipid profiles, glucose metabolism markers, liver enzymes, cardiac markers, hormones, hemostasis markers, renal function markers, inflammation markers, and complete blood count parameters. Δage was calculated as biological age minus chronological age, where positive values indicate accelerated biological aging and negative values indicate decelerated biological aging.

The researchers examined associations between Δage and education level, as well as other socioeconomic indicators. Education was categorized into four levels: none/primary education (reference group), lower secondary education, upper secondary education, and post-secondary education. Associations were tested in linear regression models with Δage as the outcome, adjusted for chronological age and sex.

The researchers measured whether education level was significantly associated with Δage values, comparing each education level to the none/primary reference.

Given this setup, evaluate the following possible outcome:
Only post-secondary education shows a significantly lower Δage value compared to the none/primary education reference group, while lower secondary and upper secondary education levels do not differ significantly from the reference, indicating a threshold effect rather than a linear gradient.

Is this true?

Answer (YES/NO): NO